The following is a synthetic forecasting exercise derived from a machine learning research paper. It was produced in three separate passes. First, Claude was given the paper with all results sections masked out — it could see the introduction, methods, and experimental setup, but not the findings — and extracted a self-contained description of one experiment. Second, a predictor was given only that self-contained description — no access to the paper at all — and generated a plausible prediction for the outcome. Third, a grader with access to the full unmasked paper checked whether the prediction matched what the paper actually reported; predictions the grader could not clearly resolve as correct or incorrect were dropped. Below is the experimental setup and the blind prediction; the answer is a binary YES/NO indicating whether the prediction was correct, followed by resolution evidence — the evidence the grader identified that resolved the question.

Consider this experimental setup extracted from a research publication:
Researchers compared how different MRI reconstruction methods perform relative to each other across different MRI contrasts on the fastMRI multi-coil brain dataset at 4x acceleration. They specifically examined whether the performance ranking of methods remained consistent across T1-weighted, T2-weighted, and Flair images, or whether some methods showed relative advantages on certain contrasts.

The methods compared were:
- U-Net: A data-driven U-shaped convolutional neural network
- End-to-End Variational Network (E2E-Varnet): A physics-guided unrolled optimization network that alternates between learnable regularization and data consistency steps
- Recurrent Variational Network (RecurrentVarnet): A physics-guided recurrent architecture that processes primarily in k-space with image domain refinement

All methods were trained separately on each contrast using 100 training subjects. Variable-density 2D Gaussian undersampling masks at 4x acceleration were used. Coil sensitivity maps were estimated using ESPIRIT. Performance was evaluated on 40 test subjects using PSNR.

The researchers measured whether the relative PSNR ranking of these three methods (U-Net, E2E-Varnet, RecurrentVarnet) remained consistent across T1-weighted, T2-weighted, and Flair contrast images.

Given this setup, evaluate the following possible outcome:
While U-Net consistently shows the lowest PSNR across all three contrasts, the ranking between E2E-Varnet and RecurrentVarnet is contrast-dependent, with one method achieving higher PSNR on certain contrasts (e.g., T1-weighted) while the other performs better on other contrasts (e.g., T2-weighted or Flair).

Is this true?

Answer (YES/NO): NO